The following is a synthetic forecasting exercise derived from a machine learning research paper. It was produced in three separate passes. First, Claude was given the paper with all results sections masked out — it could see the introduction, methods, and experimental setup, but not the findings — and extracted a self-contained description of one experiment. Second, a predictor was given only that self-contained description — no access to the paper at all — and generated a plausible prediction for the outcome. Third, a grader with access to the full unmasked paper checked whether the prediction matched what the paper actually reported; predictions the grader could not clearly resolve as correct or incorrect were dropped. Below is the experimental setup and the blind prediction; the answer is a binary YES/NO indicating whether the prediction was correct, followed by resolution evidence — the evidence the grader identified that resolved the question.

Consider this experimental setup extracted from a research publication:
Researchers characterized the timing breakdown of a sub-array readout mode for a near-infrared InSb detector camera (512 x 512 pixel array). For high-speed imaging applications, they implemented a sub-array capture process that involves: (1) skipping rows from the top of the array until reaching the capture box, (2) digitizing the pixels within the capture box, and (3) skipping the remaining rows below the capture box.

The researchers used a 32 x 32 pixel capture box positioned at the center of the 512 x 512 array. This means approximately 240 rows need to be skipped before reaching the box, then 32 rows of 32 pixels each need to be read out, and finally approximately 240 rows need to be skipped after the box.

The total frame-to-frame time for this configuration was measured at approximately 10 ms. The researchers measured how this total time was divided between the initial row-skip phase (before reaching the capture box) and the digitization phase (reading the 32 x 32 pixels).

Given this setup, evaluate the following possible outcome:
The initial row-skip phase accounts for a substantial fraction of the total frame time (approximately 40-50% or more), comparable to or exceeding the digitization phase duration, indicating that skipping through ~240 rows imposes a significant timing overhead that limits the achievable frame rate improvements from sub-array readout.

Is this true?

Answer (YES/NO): NO